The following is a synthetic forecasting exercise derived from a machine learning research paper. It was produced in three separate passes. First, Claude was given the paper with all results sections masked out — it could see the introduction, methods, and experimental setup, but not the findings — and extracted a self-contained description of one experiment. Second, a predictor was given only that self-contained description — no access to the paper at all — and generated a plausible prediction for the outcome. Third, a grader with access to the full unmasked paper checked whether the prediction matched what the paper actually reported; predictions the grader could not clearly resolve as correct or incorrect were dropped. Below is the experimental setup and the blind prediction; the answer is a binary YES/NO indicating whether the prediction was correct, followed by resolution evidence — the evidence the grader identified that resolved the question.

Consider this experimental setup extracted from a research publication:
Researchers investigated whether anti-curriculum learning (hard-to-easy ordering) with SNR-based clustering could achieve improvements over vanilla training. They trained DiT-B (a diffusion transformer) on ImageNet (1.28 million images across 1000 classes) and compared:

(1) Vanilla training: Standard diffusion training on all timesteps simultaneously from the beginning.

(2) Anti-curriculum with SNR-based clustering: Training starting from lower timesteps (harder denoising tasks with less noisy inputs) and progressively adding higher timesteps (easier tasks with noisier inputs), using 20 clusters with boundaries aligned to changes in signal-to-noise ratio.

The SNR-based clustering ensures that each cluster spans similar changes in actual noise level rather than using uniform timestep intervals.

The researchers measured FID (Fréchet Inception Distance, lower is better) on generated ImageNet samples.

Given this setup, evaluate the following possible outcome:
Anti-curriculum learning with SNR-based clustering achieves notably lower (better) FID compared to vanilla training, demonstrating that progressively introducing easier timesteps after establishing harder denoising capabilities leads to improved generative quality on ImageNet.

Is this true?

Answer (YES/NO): NO